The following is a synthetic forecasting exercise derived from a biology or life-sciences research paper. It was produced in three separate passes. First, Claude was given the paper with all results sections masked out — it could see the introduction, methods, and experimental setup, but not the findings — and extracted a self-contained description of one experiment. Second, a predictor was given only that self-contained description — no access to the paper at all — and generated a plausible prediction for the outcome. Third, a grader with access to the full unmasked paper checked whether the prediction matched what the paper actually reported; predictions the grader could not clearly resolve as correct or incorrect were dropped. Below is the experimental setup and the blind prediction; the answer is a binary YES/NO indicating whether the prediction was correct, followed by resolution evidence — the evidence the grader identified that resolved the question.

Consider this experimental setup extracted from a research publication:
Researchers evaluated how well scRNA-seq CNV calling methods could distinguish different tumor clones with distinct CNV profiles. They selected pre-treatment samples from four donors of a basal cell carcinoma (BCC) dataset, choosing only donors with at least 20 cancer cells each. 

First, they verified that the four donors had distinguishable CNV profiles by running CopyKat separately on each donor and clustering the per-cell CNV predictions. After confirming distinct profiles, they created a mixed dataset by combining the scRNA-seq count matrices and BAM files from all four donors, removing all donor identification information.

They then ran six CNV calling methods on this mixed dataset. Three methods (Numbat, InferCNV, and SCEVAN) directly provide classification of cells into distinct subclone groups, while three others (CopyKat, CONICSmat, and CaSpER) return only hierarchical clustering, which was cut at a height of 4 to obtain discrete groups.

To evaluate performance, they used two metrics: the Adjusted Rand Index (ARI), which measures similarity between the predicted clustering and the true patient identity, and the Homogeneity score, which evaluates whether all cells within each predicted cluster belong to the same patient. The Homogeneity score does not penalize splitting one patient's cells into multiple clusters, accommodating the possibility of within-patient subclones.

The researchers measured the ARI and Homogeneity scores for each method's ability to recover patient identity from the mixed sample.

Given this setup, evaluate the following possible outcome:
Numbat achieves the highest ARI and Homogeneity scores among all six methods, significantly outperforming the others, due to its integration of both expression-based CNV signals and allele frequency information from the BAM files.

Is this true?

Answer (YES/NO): NO